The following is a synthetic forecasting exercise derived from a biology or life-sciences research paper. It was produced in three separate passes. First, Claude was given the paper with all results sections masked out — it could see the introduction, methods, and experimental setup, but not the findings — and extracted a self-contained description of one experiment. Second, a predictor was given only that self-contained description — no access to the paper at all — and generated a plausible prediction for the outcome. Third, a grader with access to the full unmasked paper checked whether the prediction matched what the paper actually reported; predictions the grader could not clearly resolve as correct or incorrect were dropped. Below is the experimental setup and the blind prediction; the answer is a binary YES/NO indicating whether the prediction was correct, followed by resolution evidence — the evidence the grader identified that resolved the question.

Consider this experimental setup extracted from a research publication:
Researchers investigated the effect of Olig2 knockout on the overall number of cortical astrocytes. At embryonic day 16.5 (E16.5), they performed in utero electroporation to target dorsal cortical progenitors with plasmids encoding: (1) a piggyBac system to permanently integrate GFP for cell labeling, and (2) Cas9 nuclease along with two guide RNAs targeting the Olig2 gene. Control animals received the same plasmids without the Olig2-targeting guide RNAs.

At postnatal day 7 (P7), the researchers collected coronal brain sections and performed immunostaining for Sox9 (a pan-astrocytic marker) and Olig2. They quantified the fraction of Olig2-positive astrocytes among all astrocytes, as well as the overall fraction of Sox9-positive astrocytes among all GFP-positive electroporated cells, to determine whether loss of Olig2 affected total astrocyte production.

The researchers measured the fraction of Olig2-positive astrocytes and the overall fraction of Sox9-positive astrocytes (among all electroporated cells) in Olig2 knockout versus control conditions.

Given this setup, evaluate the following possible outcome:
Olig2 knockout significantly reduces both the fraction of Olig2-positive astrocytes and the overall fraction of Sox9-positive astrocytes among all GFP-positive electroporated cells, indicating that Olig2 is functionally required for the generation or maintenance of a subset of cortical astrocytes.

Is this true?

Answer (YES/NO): NO